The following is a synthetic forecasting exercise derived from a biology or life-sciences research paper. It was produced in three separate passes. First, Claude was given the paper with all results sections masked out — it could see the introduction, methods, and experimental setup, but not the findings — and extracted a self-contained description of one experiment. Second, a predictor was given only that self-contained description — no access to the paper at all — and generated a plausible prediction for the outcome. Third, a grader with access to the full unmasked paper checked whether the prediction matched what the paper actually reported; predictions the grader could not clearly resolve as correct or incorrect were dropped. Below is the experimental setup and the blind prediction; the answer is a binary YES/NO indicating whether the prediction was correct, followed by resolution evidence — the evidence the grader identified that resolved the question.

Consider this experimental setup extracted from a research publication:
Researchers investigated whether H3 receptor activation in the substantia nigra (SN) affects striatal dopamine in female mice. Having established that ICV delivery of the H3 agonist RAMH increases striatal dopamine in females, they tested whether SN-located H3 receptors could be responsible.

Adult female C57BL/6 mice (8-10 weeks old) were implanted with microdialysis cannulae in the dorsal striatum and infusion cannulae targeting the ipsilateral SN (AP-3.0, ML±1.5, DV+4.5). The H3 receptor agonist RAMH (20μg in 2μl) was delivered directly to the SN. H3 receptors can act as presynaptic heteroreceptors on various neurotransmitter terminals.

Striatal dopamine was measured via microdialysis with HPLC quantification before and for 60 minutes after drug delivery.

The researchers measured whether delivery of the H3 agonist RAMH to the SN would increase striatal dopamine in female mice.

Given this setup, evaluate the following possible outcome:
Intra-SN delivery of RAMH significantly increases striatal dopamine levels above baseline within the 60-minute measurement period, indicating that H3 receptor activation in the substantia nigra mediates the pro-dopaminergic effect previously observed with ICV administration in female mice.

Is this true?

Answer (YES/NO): NO